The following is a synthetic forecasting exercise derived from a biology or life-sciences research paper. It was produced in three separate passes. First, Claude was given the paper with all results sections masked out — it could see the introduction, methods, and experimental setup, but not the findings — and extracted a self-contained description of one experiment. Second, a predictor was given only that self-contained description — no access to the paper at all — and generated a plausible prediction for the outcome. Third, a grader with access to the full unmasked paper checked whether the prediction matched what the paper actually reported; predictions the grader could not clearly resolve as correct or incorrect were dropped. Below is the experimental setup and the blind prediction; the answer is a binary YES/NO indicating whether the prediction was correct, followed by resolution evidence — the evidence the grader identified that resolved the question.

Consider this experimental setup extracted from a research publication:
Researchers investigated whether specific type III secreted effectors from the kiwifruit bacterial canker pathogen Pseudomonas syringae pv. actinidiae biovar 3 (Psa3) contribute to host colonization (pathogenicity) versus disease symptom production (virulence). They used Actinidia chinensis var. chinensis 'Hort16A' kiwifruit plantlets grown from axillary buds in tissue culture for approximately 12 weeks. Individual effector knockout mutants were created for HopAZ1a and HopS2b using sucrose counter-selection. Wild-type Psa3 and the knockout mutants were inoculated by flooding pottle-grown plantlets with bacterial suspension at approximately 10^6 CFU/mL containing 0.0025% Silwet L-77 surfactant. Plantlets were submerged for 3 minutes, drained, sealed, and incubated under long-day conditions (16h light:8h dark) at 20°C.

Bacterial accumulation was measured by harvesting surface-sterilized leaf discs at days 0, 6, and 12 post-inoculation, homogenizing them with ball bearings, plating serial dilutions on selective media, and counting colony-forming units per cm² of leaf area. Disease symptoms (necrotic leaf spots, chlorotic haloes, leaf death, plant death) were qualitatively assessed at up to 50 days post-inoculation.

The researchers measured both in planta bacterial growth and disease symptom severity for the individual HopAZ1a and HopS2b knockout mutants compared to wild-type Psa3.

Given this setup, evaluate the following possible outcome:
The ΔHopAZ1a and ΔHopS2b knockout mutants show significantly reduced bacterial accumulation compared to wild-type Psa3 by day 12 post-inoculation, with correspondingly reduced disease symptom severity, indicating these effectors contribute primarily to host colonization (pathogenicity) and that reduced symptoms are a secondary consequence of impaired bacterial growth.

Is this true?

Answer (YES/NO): NO